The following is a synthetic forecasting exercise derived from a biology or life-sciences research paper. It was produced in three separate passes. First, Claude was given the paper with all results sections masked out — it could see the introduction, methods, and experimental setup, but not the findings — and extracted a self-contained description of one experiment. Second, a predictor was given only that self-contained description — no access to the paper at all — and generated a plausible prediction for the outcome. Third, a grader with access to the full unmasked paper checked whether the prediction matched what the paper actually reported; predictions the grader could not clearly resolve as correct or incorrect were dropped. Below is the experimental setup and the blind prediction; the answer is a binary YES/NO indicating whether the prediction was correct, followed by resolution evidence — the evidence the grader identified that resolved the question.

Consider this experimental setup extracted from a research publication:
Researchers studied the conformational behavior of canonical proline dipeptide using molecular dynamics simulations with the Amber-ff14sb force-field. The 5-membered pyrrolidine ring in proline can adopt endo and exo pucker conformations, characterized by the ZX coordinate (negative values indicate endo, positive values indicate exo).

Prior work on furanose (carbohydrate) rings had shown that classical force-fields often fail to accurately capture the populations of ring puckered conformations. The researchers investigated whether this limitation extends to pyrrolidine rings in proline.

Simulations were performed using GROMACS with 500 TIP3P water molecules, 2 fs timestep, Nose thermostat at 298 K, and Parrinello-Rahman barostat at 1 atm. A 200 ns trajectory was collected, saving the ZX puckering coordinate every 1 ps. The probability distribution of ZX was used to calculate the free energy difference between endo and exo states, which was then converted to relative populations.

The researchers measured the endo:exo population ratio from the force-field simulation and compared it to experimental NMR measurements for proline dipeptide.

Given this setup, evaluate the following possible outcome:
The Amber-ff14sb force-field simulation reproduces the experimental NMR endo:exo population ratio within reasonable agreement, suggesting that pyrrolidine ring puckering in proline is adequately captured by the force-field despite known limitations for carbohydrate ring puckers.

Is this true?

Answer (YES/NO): YES